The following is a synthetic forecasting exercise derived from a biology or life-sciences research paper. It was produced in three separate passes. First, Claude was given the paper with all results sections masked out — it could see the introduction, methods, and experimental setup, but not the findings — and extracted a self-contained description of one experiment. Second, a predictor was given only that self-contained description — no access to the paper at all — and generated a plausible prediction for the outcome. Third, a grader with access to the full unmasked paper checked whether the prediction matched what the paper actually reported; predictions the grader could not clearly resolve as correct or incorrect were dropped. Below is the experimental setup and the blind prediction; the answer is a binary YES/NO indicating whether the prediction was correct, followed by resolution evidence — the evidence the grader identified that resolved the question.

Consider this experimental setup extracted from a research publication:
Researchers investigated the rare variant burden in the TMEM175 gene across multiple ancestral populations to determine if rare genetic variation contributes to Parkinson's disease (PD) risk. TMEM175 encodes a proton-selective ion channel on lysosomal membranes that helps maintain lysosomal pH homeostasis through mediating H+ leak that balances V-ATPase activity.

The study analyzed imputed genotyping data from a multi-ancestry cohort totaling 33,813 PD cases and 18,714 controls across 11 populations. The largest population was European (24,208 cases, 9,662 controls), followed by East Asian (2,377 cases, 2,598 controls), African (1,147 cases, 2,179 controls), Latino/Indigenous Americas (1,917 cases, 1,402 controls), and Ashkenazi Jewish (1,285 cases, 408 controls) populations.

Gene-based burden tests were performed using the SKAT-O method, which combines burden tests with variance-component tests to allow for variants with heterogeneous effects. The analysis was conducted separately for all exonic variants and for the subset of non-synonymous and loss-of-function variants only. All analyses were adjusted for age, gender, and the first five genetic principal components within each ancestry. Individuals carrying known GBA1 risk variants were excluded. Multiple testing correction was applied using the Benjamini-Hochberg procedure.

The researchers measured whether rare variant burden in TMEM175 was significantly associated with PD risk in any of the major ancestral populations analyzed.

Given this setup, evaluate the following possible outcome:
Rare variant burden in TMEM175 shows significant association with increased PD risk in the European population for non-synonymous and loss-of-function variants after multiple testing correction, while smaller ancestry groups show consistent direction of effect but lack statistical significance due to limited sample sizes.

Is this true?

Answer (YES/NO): NO